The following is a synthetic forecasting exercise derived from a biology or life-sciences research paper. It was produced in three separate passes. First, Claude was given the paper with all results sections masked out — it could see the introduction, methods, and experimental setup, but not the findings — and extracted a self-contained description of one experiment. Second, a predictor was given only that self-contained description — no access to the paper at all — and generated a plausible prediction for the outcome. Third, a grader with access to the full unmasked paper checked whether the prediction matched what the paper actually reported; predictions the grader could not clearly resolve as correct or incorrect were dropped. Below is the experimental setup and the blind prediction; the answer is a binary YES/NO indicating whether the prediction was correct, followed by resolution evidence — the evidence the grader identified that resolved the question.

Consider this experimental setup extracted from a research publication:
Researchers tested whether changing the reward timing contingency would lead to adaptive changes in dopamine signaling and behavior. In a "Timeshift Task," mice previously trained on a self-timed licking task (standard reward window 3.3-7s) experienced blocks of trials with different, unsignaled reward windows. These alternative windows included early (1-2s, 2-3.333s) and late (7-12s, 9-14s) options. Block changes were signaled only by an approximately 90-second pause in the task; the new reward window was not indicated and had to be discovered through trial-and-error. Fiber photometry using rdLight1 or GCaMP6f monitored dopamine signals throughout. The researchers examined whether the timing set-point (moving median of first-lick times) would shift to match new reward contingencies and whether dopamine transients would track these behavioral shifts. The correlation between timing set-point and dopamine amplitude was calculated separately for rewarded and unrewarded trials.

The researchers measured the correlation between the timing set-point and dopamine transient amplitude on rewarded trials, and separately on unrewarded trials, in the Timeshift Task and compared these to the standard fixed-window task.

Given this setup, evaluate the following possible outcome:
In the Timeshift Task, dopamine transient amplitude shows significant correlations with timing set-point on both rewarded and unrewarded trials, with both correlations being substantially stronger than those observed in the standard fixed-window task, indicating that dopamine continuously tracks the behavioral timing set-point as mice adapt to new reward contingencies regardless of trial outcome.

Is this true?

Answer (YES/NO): NO